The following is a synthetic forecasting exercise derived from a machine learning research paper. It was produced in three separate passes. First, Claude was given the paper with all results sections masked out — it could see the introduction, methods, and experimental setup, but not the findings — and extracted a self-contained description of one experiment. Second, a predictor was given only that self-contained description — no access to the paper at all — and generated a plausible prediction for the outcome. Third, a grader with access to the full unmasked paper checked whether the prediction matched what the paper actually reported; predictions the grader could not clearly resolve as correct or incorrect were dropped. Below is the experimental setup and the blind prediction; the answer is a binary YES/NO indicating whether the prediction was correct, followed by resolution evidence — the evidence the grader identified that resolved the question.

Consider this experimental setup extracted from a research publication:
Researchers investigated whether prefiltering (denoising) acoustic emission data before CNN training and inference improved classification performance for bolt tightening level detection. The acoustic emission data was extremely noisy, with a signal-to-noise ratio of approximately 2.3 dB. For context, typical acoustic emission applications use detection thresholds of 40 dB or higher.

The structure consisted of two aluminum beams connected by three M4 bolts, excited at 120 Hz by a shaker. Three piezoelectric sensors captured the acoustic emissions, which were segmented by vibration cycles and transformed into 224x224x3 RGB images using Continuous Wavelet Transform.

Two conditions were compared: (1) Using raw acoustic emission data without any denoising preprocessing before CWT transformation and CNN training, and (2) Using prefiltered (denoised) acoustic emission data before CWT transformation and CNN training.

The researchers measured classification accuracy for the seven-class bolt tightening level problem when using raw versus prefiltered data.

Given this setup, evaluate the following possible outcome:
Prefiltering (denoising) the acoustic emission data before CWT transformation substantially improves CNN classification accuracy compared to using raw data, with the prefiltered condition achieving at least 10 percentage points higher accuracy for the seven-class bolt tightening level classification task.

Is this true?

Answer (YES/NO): NO